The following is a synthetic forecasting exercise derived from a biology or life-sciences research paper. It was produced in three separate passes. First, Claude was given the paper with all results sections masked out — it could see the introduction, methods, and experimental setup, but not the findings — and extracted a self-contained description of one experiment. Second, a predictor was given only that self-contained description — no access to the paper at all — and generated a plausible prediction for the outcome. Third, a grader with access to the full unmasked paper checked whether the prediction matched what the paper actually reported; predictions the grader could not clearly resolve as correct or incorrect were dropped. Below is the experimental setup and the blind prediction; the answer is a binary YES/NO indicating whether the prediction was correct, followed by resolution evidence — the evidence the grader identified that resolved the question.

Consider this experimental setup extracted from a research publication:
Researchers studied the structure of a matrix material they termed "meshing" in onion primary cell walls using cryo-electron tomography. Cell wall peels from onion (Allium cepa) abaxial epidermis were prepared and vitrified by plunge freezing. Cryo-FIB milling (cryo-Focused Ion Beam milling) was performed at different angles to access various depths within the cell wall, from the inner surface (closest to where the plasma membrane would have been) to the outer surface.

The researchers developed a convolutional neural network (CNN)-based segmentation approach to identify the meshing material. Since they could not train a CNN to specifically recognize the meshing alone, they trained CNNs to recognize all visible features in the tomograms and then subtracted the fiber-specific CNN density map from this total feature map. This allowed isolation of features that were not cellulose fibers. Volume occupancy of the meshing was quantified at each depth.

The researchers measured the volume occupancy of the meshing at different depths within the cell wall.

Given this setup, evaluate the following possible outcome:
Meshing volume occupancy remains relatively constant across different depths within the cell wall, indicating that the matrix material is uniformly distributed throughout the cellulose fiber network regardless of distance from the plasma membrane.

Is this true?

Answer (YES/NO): NO